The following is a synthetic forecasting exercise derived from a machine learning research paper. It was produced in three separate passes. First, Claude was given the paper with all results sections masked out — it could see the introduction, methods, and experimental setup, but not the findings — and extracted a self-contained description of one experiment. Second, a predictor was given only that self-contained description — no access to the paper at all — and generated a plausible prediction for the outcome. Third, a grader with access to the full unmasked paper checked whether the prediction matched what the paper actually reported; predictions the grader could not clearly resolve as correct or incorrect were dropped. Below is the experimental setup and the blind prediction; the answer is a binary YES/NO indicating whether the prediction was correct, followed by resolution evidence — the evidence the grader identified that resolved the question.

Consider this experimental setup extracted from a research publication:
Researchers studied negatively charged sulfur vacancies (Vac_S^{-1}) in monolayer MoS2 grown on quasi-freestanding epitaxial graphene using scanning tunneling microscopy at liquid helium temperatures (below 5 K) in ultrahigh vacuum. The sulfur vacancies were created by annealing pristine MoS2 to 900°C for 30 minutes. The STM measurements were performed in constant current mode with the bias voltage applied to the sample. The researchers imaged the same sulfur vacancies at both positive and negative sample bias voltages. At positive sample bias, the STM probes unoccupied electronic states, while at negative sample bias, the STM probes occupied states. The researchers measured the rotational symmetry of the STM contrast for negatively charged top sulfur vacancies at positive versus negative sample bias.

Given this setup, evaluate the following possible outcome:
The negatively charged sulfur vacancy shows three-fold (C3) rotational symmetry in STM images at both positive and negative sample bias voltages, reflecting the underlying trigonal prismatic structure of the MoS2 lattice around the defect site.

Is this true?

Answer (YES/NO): NO